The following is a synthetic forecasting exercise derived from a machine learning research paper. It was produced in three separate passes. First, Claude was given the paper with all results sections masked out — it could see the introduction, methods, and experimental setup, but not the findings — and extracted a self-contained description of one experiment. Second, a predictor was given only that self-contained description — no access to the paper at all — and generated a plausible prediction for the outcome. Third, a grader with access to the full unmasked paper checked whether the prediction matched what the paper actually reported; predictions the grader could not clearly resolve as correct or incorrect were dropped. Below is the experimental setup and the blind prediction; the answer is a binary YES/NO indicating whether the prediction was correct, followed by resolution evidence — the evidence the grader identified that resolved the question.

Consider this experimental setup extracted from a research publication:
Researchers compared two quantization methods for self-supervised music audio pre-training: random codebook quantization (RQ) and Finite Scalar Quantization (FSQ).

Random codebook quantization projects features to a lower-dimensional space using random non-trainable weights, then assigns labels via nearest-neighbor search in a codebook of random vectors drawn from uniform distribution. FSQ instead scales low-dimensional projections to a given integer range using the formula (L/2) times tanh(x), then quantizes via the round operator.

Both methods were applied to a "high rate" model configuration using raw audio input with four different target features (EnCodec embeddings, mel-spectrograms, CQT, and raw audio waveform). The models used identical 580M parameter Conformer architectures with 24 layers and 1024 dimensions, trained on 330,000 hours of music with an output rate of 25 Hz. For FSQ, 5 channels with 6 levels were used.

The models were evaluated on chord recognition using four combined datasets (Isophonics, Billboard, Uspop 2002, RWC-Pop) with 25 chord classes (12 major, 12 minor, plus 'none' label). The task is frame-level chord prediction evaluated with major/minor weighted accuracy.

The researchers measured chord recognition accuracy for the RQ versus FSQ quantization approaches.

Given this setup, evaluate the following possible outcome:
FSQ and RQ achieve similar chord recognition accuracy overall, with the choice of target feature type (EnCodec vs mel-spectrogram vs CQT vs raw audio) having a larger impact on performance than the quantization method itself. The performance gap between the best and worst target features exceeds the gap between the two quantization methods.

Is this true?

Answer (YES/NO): NO